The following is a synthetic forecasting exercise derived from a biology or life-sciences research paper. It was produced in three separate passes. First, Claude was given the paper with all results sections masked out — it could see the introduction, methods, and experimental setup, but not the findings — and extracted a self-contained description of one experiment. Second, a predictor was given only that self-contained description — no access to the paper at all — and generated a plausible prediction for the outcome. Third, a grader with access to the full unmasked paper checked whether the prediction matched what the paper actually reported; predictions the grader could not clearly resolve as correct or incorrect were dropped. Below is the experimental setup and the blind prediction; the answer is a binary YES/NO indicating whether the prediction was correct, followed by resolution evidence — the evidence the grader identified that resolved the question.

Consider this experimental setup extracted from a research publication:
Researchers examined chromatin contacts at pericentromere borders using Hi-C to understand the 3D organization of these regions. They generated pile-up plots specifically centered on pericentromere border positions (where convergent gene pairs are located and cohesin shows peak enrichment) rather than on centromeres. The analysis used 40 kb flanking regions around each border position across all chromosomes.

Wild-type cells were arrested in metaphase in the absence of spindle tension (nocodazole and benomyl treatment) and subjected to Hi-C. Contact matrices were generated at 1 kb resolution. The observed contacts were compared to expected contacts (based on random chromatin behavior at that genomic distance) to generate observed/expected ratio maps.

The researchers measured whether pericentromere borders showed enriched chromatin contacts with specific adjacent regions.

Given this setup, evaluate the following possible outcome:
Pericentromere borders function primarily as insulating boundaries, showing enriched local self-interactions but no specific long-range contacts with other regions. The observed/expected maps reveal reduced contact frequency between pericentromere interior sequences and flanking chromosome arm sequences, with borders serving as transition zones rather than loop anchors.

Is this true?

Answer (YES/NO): NO